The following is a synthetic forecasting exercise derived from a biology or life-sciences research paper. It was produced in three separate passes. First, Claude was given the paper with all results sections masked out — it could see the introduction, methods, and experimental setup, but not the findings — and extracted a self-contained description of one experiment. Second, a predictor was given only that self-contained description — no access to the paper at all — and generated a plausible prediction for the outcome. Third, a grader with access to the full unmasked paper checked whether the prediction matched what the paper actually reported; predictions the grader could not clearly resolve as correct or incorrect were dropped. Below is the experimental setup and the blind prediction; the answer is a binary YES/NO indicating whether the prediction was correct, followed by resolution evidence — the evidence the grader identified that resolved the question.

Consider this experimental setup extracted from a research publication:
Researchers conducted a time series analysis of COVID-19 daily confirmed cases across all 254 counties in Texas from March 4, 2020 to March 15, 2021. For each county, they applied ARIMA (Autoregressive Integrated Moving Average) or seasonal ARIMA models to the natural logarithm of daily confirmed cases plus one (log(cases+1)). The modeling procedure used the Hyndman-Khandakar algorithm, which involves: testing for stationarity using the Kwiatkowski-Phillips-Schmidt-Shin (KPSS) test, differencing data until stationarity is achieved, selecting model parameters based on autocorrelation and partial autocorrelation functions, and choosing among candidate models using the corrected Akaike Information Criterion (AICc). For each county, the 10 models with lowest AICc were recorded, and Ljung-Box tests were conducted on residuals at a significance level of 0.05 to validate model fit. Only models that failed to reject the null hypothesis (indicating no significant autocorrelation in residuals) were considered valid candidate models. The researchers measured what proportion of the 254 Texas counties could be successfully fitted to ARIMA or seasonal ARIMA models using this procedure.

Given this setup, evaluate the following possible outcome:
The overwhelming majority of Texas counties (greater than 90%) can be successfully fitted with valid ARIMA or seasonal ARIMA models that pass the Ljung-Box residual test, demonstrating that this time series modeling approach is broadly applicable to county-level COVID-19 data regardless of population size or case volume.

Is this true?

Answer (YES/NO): NO